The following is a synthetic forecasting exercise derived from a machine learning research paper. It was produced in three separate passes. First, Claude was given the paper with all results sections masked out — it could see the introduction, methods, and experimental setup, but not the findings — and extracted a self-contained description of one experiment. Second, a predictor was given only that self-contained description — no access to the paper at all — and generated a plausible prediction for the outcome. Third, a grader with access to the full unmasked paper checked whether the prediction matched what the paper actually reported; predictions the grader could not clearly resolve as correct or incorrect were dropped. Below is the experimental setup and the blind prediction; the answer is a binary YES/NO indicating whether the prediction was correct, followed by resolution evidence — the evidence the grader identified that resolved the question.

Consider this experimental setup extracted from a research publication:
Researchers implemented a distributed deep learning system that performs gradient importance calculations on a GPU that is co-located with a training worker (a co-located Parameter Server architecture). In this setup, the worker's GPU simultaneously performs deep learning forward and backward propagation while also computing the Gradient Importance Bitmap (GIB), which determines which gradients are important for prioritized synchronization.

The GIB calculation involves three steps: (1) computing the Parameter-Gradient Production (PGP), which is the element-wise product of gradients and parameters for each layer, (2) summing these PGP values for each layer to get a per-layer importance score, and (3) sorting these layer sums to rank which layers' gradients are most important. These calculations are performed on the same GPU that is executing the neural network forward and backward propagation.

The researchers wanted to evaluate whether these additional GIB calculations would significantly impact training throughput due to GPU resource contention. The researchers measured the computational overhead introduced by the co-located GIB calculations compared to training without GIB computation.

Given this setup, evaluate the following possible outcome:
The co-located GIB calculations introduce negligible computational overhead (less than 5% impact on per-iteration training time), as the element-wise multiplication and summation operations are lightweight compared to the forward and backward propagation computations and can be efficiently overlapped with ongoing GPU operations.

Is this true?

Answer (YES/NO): NO